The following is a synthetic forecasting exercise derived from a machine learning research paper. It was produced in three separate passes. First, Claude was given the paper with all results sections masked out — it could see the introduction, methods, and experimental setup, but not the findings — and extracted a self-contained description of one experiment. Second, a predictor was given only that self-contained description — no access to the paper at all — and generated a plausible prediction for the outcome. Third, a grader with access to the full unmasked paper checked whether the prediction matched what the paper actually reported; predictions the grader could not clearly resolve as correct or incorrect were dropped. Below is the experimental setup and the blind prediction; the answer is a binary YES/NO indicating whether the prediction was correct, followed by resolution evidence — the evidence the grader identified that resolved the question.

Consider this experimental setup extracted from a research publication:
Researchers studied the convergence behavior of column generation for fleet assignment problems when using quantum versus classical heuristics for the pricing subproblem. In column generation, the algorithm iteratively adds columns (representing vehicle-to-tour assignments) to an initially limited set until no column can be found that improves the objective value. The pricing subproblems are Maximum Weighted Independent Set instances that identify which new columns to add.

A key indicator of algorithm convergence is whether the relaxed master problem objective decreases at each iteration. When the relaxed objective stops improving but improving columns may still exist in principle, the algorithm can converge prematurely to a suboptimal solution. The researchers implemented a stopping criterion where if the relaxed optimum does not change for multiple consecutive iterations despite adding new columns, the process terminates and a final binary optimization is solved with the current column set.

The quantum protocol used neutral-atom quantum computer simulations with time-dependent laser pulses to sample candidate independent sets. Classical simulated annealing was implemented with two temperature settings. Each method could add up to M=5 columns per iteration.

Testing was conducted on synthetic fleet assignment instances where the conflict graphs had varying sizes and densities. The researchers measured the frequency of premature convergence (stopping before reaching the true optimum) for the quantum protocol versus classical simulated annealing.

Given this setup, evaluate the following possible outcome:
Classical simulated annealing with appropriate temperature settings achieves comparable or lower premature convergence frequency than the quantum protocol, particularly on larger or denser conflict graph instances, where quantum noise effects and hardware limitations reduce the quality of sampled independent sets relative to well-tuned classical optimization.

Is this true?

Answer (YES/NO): NO